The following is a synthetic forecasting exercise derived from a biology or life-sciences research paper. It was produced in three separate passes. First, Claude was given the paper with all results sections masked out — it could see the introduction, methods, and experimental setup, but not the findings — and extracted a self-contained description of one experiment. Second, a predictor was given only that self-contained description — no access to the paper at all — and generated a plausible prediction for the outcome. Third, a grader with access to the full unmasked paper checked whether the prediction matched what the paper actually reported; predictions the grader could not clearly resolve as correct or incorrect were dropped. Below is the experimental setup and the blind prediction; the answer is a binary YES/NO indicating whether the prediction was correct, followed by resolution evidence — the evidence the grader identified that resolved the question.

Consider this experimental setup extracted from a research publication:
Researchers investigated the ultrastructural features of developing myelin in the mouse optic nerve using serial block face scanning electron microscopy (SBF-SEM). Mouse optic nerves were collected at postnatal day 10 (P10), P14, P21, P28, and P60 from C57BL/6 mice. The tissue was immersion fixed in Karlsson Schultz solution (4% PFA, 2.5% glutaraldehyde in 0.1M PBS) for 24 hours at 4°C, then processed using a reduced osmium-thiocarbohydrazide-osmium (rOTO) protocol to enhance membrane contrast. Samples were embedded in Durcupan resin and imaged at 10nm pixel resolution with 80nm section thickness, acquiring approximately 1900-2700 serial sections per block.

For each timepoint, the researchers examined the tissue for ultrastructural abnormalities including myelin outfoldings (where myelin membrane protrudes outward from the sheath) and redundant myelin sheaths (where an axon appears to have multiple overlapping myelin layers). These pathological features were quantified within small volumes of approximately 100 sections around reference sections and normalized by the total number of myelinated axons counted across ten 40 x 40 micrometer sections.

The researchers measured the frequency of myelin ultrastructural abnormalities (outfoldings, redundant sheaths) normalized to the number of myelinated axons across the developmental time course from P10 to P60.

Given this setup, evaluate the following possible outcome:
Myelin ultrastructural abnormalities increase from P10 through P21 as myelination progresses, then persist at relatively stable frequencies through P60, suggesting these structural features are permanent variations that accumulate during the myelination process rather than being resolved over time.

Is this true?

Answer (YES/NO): NO